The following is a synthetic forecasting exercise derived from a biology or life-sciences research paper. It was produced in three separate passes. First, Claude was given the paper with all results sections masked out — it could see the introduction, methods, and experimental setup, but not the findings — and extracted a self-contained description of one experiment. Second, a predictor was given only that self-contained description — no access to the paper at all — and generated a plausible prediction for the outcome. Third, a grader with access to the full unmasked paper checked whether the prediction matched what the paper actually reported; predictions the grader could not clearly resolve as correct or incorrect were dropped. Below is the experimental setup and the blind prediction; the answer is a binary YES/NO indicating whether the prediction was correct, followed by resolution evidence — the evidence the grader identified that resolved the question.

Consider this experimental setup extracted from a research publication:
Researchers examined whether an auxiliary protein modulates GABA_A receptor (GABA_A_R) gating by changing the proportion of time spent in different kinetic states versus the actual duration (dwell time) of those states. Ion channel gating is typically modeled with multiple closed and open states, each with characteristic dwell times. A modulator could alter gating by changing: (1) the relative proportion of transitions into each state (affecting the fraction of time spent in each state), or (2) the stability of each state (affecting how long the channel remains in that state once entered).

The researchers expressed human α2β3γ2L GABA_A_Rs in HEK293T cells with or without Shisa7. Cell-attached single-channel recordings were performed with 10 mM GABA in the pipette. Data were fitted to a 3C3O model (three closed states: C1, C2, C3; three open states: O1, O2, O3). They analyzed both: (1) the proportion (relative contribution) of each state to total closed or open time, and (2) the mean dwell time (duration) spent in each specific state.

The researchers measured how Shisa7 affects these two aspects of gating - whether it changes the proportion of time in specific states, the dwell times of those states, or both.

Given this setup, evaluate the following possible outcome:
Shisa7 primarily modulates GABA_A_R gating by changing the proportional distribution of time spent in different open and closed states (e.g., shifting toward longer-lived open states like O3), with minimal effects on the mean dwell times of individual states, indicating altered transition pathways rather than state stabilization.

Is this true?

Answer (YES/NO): NO